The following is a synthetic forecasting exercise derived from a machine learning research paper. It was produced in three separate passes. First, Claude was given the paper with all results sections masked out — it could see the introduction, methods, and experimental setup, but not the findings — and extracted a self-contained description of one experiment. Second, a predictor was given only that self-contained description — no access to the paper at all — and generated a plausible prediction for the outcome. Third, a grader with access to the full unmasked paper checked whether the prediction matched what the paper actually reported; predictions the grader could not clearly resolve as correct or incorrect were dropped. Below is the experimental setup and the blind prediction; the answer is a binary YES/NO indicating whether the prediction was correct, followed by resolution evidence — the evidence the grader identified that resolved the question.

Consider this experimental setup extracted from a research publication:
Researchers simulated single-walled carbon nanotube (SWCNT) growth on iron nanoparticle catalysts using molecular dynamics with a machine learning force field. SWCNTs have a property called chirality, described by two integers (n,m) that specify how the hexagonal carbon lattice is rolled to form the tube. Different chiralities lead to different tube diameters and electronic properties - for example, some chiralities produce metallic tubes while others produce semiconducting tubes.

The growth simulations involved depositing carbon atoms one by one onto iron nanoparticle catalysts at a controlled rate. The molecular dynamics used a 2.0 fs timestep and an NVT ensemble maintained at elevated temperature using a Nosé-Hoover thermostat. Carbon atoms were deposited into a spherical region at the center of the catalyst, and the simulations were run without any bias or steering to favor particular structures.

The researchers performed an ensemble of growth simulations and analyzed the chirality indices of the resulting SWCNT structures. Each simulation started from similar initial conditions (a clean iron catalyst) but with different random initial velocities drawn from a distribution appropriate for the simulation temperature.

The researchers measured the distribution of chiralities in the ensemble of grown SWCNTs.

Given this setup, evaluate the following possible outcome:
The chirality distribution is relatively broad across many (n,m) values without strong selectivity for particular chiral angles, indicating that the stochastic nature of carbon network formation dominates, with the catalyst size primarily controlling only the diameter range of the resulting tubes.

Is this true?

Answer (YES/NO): YES